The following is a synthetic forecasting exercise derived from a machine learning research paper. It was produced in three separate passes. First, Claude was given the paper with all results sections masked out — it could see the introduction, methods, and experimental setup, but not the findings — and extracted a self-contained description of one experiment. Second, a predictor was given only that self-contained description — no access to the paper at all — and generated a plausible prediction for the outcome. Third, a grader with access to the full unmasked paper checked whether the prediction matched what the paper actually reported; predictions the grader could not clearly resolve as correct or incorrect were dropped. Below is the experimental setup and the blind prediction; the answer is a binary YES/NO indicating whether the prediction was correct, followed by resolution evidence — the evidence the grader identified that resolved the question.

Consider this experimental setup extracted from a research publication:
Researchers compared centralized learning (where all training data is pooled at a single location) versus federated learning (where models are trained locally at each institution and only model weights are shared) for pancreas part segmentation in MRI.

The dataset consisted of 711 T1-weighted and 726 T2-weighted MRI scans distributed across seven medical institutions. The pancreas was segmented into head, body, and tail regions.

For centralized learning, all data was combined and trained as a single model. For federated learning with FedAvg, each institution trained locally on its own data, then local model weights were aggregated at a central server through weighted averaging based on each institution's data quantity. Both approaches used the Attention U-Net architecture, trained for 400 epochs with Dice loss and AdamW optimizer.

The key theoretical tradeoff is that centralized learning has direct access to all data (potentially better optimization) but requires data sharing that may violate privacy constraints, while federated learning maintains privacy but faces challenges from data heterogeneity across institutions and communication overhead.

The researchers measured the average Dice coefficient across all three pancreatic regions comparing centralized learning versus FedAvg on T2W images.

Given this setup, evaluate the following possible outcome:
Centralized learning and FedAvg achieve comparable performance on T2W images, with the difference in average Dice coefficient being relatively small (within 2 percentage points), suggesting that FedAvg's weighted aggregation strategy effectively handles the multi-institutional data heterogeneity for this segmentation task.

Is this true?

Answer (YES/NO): NO